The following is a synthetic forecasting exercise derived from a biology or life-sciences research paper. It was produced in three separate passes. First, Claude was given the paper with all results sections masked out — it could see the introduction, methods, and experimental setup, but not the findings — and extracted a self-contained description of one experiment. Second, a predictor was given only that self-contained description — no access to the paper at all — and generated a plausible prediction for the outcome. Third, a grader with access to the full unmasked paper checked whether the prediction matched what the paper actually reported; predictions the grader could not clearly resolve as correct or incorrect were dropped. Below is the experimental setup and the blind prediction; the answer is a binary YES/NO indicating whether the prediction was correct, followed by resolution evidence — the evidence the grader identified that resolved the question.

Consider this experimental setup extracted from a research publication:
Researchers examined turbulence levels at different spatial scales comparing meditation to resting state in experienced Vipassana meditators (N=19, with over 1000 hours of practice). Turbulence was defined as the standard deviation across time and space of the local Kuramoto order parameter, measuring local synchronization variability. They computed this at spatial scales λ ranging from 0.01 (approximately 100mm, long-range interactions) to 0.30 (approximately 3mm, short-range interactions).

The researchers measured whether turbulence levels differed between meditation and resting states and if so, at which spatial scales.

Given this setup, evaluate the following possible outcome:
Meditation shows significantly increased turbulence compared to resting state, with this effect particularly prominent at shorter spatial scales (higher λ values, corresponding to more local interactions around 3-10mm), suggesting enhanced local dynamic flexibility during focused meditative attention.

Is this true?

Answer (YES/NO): YES